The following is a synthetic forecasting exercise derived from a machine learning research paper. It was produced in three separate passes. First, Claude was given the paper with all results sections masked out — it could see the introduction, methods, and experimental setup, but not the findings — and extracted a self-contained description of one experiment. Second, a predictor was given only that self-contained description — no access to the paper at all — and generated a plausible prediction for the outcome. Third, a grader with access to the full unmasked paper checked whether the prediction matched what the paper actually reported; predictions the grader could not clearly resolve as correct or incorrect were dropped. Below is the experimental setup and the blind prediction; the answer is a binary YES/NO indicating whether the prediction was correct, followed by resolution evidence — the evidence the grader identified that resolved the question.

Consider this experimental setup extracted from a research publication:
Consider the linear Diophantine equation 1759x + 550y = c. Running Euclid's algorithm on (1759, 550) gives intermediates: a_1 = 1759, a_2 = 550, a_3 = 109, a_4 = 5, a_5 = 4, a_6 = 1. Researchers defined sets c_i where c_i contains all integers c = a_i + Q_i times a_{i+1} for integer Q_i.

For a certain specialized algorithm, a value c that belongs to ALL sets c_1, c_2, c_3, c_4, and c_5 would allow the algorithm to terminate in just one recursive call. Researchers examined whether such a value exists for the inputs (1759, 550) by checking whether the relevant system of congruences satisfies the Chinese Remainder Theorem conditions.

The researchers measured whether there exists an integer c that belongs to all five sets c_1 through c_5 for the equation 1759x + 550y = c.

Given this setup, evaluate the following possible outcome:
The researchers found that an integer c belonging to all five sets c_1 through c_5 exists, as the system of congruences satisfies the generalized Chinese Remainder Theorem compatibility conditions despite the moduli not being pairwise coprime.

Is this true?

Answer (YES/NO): YES